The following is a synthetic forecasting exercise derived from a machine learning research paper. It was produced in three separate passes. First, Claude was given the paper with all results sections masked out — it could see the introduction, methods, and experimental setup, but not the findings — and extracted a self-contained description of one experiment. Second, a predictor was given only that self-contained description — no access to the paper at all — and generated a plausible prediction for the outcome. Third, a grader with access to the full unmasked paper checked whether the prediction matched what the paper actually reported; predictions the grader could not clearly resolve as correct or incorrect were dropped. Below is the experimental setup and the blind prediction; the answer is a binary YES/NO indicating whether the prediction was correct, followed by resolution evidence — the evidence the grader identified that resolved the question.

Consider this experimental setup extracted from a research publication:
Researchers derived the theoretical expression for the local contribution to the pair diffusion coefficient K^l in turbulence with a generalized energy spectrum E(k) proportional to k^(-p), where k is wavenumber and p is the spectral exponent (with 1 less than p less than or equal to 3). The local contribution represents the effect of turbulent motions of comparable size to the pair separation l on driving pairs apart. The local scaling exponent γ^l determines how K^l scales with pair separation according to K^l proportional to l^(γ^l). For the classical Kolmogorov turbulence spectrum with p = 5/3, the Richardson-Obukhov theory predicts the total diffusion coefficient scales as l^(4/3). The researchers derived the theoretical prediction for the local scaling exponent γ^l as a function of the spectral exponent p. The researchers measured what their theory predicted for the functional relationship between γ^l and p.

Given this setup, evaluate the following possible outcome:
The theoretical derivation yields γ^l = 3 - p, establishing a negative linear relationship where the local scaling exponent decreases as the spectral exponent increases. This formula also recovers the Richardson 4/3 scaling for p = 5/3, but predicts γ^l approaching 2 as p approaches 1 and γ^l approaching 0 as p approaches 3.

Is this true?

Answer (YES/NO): NO